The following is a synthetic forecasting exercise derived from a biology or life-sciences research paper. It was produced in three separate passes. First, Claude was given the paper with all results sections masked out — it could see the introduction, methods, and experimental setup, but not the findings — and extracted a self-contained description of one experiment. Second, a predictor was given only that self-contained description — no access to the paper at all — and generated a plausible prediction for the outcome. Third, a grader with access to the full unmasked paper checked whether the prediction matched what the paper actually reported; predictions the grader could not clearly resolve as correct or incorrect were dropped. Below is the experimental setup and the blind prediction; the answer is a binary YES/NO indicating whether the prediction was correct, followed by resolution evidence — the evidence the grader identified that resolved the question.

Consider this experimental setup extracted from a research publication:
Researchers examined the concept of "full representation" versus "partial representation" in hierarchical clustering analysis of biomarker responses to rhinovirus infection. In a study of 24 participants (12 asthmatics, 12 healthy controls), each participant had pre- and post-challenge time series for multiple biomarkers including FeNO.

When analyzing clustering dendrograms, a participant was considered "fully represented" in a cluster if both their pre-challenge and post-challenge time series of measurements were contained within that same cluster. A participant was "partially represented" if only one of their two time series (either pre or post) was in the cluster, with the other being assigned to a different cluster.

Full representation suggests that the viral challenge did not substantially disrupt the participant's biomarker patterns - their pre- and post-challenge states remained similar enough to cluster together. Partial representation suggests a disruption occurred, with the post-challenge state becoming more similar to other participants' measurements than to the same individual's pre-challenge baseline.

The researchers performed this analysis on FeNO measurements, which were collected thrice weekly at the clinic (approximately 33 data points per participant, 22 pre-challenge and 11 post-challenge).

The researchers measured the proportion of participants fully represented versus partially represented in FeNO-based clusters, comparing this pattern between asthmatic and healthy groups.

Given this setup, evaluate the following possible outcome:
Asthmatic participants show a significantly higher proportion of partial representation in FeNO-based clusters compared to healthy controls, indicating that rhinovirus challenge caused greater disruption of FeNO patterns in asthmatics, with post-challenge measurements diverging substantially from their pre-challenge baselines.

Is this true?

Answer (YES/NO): YES